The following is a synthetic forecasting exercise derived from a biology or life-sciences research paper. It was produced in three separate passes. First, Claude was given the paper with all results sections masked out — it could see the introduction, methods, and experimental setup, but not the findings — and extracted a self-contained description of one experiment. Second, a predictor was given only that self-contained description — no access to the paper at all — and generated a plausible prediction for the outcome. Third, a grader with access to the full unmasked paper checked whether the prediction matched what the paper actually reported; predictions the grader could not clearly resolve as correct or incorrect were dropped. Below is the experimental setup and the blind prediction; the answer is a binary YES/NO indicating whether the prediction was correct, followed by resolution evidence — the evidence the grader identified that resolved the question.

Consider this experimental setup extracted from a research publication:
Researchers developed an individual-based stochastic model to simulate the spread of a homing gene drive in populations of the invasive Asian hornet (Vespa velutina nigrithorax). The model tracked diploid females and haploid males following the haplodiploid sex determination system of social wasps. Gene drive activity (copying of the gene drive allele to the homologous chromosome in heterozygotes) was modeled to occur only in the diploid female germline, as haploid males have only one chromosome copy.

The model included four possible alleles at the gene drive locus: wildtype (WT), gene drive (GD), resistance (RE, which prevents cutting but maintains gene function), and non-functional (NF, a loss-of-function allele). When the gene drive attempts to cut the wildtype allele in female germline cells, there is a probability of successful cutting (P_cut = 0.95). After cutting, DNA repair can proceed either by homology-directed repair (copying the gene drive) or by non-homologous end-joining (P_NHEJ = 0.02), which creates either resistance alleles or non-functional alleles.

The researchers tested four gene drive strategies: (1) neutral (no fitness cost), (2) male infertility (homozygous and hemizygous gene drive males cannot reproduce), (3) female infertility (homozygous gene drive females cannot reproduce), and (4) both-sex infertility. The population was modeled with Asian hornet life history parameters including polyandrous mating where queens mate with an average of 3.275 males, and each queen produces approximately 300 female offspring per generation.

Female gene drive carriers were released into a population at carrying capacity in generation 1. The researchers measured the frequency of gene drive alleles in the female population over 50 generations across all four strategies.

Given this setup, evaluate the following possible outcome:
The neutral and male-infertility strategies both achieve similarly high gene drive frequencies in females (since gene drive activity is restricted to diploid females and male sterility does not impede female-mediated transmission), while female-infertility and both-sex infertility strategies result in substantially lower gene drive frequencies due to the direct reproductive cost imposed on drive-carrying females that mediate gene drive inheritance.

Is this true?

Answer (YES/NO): NO